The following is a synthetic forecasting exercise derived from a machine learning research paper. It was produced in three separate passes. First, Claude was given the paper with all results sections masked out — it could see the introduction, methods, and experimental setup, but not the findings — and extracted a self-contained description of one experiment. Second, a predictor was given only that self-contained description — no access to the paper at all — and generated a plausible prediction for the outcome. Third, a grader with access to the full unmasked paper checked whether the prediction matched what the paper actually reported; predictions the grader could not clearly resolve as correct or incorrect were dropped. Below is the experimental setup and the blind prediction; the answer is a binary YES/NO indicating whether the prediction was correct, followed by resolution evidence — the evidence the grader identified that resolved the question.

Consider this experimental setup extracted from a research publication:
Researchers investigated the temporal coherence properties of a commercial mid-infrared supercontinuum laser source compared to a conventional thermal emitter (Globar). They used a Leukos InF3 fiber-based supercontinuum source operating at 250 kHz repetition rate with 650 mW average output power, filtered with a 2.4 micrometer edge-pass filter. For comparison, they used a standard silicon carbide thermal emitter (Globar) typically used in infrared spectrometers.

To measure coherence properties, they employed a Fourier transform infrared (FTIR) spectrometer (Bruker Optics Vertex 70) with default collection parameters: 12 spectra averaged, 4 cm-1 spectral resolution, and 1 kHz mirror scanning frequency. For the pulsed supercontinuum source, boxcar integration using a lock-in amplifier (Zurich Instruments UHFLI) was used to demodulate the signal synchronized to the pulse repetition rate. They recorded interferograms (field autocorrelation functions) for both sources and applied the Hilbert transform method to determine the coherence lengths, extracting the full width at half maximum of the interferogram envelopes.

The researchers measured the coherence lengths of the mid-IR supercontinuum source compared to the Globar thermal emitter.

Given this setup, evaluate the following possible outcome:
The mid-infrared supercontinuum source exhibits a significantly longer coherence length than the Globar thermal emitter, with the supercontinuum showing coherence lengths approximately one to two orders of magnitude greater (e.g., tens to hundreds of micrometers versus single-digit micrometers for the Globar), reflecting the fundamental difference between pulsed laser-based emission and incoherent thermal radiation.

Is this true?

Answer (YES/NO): NO